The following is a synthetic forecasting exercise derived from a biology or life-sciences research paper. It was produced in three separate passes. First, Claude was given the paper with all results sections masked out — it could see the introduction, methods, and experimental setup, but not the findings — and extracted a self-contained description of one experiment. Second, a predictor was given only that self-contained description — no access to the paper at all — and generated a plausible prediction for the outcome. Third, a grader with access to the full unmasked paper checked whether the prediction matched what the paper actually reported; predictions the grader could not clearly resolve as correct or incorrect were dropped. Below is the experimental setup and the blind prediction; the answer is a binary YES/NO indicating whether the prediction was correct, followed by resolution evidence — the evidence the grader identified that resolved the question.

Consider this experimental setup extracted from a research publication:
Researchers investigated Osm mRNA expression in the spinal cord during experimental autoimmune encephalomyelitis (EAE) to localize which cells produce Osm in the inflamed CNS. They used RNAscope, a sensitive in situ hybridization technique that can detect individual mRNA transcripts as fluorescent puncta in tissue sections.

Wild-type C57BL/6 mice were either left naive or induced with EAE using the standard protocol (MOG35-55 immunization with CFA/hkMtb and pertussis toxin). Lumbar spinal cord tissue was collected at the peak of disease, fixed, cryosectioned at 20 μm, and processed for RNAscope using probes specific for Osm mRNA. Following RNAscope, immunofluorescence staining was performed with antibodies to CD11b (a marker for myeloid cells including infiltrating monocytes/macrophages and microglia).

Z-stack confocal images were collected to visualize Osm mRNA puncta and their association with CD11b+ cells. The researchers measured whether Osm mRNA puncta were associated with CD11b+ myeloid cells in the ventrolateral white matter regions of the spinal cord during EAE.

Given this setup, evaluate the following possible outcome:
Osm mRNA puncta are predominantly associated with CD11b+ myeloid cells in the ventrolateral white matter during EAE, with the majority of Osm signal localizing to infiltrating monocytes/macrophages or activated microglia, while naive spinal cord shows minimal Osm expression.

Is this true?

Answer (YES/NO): NO